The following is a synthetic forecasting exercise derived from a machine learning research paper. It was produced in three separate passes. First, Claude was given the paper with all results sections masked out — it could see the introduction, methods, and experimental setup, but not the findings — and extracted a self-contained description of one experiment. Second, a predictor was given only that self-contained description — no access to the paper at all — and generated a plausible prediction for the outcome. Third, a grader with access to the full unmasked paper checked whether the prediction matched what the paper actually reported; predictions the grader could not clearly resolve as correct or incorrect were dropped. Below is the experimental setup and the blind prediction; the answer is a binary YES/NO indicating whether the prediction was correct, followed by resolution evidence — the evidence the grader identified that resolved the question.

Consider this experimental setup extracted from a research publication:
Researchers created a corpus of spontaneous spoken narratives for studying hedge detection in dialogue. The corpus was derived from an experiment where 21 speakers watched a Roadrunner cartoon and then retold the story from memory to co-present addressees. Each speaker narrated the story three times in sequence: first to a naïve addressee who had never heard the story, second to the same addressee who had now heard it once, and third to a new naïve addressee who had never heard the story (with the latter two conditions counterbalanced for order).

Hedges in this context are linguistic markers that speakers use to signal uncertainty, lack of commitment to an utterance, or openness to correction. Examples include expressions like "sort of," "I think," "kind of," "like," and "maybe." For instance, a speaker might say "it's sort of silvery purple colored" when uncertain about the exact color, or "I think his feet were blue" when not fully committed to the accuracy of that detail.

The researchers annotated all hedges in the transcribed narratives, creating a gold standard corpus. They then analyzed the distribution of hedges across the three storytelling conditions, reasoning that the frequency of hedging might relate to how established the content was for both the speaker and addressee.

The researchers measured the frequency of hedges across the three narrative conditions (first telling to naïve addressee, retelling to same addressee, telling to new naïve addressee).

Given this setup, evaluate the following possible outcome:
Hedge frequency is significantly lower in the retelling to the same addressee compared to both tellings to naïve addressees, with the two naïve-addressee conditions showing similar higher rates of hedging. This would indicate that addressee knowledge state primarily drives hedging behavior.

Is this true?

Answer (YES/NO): NO